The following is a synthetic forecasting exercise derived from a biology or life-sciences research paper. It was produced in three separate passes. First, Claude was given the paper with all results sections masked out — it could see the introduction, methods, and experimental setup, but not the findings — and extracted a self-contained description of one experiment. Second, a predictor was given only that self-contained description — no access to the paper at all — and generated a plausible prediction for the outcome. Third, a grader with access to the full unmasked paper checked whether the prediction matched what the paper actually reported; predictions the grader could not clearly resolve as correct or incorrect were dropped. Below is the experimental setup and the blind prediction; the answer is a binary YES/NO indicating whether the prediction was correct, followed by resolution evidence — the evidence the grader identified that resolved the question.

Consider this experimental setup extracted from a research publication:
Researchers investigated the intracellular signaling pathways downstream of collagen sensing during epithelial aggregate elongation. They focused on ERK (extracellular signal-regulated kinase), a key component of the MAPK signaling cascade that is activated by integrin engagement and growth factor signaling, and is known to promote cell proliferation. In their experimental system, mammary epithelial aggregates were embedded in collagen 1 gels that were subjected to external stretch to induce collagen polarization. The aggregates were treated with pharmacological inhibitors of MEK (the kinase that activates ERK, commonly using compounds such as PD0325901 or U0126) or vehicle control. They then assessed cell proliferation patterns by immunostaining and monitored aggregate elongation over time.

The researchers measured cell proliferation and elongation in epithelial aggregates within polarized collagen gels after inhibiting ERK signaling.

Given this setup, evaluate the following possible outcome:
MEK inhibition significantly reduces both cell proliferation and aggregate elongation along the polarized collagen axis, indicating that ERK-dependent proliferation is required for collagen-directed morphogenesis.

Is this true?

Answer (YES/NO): YES